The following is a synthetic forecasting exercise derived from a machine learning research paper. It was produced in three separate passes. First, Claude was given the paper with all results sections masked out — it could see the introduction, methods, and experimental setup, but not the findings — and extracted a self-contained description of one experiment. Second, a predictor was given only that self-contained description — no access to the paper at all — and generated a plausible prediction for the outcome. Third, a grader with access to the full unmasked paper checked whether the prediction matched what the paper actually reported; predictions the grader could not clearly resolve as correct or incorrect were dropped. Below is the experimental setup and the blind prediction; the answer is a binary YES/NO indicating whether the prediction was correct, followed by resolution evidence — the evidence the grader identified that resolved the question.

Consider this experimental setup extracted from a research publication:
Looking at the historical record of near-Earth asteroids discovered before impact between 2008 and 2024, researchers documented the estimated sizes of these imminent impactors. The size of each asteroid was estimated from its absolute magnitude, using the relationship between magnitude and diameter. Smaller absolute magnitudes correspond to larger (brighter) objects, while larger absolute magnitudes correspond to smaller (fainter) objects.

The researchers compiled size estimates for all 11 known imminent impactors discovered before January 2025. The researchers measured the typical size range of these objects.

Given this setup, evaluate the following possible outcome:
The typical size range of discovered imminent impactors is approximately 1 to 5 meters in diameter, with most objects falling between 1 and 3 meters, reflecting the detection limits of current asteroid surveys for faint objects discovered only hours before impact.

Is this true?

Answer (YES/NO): NO